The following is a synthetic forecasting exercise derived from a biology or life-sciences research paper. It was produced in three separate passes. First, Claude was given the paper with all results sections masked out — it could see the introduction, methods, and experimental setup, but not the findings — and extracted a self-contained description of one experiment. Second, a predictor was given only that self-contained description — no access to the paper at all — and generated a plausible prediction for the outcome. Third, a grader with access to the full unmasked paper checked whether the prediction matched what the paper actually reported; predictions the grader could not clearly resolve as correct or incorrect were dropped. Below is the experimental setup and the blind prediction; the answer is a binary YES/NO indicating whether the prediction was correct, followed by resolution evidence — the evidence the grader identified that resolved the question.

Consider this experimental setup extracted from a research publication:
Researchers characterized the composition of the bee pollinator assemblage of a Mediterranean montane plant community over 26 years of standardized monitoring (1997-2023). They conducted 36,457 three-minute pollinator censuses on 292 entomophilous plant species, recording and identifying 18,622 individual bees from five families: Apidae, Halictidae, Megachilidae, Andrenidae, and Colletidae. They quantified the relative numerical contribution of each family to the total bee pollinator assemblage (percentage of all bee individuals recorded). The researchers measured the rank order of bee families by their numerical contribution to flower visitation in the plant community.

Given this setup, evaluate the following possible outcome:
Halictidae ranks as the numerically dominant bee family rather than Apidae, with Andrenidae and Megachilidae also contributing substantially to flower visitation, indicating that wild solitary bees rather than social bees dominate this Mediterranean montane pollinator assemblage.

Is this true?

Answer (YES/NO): NO